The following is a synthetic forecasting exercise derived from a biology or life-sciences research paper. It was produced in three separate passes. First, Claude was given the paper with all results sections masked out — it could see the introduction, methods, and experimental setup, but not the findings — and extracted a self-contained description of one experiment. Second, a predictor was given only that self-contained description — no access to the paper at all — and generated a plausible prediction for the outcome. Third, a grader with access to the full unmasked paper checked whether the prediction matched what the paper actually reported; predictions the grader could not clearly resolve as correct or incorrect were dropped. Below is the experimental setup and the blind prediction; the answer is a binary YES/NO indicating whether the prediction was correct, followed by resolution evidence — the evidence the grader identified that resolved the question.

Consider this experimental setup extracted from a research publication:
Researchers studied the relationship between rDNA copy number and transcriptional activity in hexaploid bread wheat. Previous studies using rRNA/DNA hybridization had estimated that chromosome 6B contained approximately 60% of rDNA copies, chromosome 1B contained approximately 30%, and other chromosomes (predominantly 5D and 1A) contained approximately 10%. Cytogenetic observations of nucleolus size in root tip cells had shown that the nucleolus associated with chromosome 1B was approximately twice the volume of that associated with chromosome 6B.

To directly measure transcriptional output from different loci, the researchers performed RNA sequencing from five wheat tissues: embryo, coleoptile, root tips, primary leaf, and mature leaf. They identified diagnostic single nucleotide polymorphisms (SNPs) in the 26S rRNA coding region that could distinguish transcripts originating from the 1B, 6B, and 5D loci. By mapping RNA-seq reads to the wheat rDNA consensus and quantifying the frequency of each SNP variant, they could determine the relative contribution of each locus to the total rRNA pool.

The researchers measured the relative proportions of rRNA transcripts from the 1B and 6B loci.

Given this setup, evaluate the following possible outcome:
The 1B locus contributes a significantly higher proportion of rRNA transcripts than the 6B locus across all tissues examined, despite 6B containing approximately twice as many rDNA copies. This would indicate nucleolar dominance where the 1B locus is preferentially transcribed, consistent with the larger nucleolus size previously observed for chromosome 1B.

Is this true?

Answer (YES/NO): YES